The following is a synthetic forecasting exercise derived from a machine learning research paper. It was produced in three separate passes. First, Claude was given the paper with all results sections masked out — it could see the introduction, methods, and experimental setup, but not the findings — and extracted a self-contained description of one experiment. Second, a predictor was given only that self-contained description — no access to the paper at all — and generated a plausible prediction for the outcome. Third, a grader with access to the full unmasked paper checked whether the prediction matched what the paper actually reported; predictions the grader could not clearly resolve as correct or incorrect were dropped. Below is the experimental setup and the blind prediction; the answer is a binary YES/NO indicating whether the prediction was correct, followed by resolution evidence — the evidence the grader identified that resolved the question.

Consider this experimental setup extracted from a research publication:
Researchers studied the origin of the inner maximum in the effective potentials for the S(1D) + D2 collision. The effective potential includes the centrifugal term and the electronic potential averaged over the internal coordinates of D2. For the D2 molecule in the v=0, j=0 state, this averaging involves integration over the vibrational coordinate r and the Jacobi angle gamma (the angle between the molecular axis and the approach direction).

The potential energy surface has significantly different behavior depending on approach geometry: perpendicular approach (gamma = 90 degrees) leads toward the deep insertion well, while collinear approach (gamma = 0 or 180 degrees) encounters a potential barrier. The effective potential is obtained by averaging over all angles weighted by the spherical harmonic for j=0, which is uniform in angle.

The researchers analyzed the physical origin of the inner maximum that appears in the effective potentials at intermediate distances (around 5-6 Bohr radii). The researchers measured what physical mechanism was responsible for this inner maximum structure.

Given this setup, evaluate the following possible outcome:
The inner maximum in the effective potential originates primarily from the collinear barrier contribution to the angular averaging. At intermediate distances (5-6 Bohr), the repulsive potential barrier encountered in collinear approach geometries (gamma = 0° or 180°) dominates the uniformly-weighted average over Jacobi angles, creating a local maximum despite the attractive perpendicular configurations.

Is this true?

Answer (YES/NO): YES